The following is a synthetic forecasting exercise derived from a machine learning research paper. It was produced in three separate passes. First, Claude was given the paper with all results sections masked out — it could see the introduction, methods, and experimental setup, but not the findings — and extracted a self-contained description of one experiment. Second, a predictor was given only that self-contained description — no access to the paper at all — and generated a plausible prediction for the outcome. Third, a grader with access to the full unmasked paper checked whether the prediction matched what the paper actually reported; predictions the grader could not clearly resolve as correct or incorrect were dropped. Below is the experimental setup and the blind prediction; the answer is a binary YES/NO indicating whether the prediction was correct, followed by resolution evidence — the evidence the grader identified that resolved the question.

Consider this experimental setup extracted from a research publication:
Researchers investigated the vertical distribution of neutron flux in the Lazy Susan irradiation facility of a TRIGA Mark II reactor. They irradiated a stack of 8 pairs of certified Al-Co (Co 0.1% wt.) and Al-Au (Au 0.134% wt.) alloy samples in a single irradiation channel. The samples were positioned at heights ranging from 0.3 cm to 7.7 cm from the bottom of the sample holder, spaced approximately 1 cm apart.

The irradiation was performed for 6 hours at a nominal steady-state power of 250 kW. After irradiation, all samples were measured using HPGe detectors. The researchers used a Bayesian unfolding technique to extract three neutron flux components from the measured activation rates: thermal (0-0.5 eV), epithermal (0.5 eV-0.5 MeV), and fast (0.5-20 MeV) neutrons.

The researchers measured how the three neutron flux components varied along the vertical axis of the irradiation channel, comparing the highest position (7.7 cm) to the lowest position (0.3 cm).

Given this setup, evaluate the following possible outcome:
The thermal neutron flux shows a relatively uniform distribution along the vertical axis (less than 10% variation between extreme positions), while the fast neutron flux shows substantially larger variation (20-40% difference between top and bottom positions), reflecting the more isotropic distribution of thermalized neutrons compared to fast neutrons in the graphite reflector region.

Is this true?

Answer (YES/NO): YES